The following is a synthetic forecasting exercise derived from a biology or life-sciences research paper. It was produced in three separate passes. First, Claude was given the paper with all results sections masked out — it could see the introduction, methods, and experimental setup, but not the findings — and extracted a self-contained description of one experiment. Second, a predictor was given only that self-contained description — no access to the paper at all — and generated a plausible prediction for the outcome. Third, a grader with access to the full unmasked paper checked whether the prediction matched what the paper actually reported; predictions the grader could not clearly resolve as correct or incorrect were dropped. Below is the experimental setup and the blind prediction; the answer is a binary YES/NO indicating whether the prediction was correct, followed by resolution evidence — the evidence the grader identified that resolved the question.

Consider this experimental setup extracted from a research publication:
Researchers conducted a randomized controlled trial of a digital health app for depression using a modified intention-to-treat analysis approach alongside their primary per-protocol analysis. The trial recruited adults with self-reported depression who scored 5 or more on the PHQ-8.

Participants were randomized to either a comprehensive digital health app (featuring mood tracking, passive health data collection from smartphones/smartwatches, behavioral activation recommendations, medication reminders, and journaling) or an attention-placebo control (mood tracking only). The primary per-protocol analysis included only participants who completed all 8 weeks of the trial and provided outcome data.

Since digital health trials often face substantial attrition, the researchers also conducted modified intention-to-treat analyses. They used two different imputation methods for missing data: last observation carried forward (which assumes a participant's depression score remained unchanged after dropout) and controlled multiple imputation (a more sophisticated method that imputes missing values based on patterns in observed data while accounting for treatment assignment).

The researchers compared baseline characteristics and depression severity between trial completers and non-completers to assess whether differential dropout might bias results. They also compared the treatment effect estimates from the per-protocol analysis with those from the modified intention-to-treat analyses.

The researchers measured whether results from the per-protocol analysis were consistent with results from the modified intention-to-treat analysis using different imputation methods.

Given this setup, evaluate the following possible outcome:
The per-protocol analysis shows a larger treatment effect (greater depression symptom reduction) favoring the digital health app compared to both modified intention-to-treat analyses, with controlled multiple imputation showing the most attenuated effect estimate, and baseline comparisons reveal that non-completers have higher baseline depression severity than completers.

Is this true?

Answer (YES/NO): NO